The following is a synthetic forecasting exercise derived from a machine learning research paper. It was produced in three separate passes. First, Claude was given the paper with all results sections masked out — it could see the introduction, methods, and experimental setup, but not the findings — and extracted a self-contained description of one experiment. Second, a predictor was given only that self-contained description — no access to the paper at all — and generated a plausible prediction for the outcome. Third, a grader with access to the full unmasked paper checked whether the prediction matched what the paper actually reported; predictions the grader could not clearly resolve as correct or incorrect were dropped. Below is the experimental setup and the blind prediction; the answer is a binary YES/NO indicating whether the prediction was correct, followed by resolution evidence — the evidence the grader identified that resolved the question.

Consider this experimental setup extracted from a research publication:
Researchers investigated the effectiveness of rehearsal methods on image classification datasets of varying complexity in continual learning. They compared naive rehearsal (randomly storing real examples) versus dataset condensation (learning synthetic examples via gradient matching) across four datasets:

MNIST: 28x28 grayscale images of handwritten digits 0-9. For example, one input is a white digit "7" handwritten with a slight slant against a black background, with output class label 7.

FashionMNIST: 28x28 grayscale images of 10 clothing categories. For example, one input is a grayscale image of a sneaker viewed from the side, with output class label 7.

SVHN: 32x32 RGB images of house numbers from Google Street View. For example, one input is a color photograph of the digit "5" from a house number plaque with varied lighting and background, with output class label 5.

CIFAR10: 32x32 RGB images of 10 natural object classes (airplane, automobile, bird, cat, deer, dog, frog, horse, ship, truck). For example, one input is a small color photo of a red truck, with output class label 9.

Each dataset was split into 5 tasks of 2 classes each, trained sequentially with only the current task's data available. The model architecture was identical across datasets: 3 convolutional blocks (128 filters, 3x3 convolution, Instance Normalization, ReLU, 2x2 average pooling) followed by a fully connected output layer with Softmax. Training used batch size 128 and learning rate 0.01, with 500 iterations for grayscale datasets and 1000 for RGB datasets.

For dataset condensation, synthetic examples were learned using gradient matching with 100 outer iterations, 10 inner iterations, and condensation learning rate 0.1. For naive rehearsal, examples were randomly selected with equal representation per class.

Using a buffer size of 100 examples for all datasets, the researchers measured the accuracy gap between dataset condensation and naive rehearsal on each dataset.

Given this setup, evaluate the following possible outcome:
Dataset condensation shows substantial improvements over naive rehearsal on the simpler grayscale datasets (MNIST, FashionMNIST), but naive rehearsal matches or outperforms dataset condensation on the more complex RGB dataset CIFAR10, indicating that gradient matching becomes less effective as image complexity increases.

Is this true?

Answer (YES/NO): NO